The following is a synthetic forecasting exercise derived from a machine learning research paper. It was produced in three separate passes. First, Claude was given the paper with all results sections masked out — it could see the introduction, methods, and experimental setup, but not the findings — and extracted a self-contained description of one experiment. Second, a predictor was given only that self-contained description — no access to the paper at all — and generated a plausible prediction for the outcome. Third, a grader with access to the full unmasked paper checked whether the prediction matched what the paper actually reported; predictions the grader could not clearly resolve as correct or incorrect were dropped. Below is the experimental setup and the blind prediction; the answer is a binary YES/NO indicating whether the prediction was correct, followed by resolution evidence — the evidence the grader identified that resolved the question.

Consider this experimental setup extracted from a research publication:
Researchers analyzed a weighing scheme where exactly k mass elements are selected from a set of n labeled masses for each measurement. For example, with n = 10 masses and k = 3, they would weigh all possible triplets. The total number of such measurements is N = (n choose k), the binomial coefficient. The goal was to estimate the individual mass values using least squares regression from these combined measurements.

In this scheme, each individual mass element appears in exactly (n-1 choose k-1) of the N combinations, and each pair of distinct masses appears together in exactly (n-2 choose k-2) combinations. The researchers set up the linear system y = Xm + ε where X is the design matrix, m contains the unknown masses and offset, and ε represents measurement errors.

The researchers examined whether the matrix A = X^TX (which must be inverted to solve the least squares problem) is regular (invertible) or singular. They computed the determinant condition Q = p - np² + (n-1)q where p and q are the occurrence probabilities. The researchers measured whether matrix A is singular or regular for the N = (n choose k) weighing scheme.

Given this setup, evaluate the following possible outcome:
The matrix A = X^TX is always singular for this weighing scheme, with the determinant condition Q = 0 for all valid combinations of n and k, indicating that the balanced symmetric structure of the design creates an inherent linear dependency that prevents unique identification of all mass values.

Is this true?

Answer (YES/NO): YES